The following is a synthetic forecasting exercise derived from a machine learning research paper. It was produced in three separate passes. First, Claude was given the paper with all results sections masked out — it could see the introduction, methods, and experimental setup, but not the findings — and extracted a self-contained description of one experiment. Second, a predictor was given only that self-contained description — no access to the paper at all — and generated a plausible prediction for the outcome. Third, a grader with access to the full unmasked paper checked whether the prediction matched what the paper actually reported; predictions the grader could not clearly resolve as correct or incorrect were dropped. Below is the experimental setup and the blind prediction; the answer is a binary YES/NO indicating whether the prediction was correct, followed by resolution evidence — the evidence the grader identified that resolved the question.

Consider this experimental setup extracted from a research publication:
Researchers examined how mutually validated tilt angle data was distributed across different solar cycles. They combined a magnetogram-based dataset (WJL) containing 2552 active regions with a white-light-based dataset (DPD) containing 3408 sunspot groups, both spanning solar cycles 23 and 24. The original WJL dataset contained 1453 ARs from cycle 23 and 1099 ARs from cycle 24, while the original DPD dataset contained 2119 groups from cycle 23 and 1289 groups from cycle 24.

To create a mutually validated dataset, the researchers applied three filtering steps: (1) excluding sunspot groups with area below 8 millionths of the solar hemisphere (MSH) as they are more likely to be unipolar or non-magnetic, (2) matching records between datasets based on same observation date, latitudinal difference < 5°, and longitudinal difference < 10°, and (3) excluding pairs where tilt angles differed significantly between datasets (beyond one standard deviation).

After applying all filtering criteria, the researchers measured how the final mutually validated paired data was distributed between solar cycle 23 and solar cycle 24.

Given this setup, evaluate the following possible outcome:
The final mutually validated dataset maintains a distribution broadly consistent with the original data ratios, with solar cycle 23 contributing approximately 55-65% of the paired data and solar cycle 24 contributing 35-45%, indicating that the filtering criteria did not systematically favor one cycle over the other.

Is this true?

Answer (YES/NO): NO